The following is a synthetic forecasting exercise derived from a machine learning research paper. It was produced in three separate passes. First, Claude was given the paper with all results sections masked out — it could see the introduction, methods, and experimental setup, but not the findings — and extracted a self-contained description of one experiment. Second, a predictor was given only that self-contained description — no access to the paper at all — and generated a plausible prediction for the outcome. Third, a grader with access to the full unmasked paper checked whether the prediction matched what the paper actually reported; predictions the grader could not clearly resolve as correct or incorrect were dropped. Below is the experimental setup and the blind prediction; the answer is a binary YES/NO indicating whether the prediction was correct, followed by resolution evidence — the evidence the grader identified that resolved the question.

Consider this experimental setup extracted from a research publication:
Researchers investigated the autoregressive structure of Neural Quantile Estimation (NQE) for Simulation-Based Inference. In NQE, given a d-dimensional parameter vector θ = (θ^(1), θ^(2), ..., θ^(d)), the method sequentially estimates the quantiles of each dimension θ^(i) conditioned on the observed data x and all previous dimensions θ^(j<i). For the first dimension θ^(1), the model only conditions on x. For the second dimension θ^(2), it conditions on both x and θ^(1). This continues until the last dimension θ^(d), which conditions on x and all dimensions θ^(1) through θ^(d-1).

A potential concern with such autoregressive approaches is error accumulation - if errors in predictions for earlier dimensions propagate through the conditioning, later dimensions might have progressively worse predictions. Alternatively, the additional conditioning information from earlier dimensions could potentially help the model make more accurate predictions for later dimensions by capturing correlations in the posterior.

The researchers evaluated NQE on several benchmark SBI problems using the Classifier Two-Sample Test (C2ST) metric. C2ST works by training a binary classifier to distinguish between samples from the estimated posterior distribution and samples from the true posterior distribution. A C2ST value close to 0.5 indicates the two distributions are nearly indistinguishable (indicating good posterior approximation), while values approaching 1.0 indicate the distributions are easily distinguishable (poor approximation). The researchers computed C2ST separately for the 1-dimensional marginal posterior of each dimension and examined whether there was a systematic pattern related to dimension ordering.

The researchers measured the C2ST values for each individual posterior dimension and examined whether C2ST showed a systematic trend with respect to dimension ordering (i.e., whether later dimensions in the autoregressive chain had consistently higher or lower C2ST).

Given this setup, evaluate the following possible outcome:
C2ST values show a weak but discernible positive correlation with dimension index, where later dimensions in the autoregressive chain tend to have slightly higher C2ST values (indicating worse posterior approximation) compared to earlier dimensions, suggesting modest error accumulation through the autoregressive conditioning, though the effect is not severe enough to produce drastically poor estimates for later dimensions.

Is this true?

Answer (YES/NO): NO